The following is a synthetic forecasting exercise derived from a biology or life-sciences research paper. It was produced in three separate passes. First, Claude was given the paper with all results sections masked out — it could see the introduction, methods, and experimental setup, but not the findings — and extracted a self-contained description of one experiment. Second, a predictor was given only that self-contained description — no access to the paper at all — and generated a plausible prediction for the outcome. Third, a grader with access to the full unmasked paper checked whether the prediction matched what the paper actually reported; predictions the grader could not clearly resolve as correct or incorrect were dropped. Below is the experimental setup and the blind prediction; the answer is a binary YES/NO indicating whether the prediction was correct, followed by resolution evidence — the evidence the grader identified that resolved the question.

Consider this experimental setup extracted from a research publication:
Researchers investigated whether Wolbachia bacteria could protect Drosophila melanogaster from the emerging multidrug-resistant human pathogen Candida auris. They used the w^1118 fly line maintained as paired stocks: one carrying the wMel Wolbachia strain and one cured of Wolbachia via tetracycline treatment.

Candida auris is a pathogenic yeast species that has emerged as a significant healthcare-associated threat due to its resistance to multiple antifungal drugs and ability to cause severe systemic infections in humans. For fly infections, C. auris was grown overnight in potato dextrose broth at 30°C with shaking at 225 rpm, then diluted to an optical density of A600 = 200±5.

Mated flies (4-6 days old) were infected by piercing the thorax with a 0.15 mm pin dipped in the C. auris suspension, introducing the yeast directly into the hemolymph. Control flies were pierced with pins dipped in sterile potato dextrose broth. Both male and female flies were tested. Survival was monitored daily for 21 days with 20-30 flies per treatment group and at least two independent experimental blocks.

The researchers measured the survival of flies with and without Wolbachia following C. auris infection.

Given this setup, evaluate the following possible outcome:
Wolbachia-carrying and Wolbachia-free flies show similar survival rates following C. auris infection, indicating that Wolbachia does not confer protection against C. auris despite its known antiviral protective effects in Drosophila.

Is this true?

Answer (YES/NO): YES